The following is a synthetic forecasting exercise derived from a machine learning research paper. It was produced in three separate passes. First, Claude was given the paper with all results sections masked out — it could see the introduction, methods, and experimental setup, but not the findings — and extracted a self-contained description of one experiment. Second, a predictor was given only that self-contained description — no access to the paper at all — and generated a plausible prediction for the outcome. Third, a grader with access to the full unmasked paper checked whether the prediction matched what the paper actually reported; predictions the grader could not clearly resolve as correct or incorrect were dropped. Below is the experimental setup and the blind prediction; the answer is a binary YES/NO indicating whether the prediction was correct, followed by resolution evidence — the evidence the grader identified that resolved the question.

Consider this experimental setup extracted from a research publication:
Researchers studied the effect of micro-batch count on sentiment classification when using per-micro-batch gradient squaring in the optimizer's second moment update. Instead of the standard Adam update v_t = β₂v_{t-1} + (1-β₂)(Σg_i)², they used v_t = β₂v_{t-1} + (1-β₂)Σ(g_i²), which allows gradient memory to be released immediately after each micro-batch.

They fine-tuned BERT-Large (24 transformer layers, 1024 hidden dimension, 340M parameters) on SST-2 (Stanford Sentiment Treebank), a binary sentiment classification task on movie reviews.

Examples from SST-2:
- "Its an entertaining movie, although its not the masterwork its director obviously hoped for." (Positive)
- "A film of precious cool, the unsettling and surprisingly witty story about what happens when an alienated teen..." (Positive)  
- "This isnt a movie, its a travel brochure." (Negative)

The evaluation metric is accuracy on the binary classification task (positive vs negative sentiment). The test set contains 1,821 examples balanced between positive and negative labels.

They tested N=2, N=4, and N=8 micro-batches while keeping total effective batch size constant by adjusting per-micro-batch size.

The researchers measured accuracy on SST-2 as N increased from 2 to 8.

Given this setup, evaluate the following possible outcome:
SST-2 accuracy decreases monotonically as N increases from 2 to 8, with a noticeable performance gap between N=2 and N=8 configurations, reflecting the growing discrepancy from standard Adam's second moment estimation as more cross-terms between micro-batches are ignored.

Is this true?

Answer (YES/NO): YES